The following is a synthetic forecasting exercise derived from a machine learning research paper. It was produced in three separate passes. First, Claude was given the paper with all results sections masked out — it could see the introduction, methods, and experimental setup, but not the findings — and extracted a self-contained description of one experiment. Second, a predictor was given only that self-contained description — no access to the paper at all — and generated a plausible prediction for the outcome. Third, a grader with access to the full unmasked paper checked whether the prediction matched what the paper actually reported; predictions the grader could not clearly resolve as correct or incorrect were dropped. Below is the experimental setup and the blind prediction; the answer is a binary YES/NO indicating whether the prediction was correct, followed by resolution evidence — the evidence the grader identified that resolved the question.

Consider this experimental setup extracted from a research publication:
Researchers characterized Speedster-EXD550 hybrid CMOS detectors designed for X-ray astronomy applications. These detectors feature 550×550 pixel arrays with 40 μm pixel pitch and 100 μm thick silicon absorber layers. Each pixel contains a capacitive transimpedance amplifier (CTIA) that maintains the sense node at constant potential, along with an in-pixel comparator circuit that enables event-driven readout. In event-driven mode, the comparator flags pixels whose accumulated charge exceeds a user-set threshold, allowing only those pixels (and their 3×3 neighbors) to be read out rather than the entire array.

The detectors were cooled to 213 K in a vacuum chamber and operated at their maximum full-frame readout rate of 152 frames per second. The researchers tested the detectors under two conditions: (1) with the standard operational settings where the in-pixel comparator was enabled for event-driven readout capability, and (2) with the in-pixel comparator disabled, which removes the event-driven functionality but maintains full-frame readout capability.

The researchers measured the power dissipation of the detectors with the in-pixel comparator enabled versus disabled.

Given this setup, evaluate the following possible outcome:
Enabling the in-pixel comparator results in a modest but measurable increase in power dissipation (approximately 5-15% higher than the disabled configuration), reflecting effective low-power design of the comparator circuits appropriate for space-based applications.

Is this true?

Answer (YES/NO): NO